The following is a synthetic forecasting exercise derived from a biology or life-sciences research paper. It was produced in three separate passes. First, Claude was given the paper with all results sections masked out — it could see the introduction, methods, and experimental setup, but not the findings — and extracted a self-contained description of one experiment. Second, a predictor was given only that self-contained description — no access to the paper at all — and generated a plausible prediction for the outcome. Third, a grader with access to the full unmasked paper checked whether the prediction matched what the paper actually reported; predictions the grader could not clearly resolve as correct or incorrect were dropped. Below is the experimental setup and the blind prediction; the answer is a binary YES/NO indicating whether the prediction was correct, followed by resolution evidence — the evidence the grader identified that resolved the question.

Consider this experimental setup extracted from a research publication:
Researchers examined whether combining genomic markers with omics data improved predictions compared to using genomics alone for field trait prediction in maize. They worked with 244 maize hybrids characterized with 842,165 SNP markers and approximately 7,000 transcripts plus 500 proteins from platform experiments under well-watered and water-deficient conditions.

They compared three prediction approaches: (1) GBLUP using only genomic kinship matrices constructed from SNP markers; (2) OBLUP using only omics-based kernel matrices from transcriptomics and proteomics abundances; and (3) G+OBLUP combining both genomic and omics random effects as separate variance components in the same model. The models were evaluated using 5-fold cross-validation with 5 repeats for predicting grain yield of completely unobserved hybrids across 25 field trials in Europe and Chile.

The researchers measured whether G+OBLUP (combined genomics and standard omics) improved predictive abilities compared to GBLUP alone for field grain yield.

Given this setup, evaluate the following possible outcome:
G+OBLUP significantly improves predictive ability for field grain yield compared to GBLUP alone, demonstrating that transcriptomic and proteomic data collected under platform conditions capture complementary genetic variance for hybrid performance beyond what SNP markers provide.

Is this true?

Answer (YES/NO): NO